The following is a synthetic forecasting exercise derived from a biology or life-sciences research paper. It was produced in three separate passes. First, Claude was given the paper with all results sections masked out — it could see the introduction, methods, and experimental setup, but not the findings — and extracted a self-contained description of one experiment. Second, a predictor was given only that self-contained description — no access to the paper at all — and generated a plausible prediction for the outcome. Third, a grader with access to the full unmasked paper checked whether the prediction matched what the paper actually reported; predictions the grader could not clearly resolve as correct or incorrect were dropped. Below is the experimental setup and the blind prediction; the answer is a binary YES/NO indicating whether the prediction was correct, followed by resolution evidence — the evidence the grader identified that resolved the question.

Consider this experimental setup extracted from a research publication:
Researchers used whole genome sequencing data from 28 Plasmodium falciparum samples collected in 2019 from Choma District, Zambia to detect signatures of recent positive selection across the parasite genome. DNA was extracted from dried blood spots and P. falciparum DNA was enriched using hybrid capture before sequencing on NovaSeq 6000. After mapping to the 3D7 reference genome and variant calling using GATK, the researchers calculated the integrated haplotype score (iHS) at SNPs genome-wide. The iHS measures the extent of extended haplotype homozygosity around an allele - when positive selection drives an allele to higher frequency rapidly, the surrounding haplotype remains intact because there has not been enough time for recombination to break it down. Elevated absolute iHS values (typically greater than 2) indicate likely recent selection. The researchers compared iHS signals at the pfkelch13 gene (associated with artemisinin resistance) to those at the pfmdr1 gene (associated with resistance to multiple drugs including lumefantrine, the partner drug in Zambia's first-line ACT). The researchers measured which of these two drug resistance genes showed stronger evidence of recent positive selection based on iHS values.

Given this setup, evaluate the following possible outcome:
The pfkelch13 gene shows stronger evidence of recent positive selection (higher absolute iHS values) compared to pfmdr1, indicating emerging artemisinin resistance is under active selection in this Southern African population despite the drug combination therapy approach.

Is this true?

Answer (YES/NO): NO